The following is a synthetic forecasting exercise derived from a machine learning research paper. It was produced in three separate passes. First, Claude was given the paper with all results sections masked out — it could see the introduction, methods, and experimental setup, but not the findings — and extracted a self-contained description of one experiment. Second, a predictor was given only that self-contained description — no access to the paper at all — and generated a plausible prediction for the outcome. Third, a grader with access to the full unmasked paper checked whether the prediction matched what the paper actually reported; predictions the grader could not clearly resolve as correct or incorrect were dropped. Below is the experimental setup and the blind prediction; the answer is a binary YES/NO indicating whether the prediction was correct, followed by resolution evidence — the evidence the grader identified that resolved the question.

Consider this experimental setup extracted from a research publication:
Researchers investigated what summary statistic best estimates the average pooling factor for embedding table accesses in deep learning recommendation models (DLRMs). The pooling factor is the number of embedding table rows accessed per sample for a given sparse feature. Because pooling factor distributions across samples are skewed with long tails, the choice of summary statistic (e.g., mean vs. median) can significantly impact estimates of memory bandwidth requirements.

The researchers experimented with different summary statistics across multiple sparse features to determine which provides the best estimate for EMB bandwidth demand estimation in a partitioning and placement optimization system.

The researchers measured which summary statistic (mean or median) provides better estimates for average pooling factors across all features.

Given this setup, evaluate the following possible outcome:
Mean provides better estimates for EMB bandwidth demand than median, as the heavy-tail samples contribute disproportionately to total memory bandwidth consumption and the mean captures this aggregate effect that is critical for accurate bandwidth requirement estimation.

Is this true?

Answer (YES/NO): NO